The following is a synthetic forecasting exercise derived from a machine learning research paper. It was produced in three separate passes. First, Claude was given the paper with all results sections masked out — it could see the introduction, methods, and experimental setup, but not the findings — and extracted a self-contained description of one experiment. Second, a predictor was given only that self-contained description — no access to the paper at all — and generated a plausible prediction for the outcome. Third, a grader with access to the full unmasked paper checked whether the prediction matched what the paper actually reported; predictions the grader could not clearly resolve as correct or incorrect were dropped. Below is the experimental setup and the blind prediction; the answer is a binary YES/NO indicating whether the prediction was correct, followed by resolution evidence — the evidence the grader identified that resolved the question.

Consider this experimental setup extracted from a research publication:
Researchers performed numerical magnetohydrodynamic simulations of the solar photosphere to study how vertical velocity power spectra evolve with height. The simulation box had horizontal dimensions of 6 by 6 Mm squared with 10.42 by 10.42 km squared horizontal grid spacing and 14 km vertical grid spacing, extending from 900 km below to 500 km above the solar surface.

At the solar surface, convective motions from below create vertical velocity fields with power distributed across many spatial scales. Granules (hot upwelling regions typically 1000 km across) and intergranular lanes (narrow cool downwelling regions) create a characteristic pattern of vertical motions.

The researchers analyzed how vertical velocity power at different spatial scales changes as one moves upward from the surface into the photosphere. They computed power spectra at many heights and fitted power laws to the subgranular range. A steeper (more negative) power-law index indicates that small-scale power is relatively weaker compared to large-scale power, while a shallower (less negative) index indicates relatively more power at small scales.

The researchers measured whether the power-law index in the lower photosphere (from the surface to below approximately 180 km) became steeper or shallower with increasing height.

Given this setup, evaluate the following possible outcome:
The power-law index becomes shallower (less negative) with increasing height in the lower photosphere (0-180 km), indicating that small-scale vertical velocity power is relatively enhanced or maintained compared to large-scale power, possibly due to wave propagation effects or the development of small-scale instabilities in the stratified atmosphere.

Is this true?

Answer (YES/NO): NO